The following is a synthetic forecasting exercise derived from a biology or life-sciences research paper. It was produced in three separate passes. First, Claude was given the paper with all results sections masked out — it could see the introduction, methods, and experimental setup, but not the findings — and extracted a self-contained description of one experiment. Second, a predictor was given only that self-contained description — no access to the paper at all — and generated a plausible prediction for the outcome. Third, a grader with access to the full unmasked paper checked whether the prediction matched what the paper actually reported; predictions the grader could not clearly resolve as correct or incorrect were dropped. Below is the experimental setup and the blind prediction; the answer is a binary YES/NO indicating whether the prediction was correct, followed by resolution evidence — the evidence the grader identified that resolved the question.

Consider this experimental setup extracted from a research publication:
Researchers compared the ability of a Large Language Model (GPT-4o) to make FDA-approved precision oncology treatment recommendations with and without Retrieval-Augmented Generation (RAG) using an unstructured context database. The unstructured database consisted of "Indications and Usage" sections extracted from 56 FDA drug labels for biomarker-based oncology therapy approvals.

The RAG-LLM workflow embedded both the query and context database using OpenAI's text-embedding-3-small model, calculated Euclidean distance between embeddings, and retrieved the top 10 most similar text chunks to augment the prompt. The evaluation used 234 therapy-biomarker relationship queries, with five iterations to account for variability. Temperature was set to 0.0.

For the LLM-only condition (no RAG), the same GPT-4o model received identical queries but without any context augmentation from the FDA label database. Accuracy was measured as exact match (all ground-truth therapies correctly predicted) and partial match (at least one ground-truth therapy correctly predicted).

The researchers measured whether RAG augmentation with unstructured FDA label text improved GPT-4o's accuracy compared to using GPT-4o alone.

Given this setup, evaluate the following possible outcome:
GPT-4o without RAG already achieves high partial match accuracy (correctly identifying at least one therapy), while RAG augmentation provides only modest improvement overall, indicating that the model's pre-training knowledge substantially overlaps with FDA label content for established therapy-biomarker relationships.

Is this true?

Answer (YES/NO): NO